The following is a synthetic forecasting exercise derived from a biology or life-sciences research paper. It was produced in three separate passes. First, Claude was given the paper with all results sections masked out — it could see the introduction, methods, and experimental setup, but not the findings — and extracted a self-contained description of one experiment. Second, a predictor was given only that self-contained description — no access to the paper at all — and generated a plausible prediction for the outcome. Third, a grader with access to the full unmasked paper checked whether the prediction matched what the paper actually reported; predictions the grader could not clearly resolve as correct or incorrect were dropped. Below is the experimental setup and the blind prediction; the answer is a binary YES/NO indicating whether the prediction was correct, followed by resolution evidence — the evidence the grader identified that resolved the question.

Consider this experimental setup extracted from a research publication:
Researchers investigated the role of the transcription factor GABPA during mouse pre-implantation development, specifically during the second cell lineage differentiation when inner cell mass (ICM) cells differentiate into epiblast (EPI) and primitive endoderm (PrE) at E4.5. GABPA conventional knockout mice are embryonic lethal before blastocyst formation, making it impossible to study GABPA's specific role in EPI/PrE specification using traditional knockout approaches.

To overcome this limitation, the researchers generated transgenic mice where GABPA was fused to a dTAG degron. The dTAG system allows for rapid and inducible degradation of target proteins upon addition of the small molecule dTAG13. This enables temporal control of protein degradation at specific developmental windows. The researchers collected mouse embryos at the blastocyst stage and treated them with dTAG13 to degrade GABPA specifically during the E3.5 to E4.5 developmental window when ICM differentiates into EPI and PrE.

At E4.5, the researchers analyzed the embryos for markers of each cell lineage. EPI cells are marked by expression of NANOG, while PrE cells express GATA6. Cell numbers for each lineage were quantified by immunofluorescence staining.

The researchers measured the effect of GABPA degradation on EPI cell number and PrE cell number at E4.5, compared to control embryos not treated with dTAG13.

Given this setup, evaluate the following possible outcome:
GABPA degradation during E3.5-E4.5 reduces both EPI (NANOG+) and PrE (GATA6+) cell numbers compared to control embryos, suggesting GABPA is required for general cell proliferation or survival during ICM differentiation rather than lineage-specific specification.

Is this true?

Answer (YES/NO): NO